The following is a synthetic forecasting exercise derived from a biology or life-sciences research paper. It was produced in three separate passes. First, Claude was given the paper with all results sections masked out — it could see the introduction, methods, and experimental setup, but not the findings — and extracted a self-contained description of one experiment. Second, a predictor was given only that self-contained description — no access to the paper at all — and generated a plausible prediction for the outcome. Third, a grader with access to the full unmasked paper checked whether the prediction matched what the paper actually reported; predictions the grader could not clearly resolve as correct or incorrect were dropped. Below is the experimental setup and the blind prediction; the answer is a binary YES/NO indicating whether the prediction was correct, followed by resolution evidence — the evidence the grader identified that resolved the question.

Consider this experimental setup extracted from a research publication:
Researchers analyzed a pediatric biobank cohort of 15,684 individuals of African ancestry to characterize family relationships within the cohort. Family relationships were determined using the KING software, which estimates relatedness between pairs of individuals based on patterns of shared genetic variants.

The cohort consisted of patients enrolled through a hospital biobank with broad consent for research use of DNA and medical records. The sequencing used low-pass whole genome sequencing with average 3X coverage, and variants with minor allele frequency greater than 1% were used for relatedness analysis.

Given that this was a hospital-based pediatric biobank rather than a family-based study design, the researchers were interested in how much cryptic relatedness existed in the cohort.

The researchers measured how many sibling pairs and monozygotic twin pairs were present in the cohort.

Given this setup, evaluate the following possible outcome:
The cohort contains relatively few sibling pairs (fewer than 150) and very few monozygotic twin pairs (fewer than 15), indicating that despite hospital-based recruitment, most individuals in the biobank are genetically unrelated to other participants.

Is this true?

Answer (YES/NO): NO